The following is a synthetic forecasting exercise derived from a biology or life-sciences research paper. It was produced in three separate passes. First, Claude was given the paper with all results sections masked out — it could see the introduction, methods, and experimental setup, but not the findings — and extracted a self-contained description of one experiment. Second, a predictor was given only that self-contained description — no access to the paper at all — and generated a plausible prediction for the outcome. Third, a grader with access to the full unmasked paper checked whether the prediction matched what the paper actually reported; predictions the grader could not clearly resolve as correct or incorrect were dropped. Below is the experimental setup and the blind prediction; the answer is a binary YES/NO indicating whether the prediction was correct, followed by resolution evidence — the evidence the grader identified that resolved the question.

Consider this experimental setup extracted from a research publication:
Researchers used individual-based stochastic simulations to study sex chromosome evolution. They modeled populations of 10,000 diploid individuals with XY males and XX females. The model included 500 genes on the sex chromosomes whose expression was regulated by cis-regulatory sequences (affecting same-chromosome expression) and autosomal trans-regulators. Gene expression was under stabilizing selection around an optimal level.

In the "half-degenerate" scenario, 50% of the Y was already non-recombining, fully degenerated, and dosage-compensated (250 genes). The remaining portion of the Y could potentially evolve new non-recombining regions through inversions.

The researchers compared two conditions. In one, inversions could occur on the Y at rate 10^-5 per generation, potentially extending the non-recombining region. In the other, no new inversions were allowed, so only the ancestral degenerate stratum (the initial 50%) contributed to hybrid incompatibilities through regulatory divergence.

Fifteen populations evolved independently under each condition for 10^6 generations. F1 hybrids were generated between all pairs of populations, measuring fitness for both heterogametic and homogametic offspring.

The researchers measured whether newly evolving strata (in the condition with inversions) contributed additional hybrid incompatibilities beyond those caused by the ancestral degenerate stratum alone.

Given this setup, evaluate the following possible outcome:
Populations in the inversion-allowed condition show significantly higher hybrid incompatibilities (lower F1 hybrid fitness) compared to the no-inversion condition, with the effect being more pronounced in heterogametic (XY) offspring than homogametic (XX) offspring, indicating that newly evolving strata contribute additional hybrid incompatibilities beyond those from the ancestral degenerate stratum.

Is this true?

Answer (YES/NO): YES